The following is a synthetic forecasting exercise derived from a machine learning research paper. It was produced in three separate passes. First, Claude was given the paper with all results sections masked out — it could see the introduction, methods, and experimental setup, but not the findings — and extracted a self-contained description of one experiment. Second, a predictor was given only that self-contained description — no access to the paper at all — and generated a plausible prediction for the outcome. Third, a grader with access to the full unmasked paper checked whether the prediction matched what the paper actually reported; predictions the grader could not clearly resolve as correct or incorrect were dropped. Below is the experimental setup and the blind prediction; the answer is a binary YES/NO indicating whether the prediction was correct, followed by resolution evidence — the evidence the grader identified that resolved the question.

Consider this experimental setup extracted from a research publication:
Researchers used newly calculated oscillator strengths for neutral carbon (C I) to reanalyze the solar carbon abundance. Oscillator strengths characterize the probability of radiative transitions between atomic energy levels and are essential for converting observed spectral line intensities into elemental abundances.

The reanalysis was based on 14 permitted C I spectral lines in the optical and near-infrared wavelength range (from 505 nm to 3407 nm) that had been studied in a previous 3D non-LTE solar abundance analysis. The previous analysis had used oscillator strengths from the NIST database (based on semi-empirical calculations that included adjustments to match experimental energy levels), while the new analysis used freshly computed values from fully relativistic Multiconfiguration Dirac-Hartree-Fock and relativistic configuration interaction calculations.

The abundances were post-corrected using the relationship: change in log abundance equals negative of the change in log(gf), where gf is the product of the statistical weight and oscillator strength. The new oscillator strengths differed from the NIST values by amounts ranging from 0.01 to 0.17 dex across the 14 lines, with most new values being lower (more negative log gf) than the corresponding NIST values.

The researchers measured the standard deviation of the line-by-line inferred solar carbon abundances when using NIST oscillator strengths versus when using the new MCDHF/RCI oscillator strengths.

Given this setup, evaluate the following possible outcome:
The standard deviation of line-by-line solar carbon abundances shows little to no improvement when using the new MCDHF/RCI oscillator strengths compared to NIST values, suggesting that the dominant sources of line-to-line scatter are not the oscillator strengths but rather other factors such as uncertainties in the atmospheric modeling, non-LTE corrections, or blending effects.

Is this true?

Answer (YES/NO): YES